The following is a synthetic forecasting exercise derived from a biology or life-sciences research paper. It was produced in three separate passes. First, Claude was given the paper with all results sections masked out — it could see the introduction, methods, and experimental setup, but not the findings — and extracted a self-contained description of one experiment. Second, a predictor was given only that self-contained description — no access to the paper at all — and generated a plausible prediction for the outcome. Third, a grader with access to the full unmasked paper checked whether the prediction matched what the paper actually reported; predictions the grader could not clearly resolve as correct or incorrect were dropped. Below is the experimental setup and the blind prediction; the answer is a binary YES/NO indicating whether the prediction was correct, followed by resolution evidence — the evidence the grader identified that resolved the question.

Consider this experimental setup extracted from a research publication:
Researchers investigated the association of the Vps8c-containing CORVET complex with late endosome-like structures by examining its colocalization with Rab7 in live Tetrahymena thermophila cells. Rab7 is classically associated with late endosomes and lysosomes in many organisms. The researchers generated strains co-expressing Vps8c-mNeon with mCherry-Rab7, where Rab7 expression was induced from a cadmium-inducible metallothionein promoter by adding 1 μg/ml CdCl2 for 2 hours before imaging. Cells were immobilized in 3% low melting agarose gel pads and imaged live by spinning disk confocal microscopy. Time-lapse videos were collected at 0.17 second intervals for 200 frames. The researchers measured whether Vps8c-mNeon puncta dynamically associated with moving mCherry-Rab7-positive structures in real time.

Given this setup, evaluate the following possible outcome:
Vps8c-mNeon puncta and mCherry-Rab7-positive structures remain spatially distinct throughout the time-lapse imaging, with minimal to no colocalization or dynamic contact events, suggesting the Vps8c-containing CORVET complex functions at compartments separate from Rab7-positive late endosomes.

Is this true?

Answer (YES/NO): NO